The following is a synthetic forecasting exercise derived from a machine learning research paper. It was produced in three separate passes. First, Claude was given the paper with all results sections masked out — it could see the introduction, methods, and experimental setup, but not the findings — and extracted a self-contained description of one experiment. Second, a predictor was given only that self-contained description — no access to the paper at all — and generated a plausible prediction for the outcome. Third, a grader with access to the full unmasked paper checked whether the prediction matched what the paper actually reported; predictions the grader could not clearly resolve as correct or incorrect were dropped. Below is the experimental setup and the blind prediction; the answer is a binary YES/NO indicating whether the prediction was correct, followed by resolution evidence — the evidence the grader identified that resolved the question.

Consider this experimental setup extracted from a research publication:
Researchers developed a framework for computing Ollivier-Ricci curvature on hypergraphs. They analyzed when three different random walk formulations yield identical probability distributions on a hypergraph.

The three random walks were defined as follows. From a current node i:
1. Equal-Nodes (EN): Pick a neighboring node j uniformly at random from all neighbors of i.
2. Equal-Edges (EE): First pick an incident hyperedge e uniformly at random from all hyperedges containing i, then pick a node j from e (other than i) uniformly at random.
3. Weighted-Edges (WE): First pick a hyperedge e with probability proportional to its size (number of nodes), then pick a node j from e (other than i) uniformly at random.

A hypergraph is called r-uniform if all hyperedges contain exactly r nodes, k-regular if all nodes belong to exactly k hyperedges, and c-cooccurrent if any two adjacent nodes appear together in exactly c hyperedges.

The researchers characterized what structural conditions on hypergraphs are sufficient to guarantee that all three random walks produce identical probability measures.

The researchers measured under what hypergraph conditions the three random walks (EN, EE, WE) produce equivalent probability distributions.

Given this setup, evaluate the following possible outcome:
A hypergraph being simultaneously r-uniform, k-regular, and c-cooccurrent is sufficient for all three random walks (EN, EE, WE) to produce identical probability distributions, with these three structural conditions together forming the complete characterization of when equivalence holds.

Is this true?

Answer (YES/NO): NO